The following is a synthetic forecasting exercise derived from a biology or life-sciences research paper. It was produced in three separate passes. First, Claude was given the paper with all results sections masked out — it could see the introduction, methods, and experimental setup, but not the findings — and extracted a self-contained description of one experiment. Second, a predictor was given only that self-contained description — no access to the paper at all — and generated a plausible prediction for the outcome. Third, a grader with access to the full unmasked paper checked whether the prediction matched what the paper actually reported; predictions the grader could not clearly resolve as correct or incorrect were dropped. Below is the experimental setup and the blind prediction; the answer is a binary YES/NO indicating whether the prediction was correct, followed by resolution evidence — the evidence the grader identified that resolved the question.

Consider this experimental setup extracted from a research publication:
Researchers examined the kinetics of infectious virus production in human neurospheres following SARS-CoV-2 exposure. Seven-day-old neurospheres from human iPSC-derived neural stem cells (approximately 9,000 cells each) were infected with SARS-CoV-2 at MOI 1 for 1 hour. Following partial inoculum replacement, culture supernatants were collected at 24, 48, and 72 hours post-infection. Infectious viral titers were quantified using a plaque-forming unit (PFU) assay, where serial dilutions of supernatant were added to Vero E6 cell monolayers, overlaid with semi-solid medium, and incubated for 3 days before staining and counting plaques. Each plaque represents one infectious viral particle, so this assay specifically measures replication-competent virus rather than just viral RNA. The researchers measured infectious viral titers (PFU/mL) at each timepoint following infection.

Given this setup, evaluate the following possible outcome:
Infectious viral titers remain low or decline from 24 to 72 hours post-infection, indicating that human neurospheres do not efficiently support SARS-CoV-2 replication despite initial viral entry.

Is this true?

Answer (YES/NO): YES